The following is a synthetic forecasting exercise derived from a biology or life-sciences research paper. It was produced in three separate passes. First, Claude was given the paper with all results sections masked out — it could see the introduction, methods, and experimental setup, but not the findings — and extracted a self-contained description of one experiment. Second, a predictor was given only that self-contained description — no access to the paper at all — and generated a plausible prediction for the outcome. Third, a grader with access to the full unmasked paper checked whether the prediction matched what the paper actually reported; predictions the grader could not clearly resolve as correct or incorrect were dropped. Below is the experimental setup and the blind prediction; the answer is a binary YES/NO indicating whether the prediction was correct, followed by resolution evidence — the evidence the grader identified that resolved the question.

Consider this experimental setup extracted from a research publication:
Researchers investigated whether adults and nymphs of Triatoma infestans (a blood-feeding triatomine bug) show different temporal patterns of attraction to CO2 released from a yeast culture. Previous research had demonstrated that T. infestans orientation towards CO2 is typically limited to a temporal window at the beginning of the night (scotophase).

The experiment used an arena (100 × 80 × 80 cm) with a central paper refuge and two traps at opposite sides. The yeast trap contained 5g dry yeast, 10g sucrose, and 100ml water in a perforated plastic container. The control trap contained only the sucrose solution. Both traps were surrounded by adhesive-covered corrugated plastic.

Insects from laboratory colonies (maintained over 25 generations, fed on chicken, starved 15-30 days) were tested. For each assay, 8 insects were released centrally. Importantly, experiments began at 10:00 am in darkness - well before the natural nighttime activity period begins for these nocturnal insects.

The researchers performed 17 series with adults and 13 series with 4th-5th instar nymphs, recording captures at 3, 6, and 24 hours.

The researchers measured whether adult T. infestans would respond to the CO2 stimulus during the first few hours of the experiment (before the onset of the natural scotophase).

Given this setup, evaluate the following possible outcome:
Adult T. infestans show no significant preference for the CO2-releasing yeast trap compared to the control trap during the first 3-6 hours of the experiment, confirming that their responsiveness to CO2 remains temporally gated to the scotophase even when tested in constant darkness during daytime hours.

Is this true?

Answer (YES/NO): NO